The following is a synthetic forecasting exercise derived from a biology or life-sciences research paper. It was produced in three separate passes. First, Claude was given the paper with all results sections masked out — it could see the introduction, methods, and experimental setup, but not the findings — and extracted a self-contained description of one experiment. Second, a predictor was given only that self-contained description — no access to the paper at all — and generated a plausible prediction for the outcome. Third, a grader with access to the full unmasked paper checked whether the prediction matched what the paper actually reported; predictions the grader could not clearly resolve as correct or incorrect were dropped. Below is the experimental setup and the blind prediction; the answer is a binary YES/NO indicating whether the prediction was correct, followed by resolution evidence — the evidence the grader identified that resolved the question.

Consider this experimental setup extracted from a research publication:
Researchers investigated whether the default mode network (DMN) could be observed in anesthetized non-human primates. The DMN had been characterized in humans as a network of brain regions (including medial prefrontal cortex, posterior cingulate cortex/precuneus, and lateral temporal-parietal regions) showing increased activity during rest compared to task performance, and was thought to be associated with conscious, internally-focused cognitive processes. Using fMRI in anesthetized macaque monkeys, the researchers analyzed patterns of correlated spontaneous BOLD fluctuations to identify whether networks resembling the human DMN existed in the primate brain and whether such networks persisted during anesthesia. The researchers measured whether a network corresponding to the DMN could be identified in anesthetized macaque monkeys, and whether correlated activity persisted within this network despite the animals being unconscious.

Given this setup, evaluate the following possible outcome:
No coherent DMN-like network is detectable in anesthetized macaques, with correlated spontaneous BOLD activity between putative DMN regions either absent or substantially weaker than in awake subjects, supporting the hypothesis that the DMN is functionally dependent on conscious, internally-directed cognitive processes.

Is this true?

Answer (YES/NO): NO